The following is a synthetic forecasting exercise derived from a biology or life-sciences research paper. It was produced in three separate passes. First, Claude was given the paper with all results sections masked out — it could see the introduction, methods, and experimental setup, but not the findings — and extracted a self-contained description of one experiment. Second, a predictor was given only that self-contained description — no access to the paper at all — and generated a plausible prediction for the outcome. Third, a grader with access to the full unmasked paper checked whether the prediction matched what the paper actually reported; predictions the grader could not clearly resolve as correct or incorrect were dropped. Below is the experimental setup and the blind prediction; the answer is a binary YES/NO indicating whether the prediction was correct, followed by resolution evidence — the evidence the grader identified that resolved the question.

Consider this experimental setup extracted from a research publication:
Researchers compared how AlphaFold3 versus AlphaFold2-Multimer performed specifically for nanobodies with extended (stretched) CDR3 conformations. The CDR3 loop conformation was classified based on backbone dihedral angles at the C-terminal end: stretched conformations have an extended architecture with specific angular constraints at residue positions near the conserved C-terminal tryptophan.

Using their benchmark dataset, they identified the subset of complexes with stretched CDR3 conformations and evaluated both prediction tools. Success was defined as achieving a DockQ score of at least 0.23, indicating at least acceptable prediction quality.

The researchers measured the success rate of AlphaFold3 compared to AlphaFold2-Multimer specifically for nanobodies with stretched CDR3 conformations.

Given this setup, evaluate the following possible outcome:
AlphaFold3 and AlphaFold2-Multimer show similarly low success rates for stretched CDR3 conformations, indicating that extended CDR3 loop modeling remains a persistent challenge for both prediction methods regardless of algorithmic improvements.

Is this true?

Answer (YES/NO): NO